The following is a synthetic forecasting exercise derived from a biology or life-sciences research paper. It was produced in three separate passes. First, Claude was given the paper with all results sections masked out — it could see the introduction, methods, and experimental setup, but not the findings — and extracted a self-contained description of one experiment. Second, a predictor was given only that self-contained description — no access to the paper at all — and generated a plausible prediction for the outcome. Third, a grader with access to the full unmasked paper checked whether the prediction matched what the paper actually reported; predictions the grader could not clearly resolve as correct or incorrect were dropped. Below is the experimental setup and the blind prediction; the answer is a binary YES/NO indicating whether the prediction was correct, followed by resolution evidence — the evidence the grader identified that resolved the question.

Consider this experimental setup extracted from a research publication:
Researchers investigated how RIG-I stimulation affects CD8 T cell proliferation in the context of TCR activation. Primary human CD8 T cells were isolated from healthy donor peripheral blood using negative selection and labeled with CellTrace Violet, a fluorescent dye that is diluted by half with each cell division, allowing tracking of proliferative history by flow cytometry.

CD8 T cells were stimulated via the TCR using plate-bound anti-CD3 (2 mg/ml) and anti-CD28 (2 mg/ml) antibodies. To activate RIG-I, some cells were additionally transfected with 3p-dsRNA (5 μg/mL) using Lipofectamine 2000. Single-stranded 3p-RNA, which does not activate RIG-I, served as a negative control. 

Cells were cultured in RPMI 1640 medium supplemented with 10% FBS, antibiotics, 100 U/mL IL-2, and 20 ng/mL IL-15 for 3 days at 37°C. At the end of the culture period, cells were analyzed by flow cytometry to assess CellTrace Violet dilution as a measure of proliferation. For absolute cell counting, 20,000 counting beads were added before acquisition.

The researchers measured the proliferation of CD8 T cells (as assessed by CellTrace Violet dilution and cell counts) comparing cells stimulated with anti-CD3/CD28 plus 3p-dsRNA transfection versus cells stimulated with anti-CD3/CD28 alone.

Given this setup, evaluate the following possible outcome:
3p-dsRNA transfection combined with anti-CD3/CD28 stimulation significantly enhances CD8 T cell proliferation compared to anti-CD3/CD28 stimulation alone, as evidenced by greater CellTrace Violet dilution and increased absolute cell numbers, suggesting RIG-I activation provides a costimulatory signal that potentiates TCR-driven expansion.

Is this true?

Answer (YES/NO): YES